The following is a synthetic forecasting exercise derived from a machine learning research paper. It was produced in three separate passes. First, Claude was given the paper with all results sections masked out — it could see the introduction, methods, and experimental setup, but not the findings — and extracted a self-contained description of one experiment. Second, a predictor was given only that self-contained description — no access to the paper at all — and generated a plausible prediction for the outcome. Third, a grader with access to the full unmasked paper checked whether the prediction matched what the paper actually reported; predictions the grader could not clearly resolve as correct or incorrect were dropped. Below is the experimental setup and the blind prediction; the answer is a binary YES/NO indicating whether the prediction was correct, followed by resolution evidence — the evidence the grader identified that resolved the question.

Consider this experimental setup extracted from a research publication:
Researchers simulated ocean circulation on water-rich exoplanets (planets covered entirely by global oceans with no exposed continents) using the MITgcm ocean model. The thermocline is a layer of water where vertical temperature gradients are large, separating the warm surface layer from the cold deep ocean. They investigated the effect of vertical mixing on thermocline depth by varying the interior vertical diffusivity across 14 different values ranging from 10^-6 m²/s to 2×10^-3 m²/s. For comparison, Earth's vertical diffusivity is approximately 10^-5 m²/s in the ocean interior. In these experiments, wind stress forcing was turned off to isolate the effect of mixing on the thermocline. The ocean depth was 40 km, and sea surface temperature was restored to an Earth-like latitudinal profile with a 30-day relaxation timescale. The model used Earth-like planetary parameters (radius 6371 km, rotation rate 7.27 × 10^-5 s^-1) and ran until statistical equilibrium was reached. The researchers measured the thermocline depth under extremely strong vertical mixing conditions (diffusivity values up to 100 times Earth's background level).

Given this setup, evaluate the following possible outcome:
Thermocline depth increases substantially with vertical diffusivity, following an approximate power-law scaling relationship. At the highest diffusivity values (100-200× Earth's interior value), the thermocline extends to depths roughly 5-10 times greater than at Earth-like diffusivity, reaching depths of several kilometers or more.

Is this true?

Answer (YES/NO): YES